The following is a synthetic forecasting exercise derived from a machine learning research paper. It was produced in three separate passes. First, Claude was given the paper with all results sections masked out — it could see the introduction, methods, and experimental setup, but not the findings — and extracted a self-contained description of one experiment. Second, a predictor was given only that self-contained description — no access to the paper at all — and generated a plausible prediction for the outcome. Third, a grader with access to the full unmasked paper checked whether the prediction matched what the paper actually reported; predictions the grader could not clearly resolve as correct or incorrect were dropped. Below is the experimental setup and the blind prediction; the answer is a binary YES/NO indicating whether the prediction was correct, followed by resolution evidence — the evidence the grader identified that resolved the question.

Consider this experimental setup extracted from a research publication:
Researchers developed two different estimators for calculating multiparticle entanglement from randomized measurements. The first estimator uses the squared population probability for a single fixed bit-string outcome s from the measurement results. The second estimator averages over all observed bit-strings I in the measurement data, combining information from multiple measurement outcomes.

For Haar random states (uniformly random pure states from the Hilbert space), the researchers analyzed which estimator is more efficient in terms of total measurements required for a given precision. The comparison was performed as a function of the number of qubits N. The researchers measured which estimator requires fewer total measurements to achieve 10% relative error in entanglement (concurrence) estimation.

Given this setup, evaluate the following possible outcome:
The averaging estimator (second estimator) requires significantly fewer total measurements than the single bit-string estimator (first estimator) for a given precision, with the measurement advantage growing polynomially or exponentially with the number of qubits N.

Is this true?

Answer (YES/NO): NO